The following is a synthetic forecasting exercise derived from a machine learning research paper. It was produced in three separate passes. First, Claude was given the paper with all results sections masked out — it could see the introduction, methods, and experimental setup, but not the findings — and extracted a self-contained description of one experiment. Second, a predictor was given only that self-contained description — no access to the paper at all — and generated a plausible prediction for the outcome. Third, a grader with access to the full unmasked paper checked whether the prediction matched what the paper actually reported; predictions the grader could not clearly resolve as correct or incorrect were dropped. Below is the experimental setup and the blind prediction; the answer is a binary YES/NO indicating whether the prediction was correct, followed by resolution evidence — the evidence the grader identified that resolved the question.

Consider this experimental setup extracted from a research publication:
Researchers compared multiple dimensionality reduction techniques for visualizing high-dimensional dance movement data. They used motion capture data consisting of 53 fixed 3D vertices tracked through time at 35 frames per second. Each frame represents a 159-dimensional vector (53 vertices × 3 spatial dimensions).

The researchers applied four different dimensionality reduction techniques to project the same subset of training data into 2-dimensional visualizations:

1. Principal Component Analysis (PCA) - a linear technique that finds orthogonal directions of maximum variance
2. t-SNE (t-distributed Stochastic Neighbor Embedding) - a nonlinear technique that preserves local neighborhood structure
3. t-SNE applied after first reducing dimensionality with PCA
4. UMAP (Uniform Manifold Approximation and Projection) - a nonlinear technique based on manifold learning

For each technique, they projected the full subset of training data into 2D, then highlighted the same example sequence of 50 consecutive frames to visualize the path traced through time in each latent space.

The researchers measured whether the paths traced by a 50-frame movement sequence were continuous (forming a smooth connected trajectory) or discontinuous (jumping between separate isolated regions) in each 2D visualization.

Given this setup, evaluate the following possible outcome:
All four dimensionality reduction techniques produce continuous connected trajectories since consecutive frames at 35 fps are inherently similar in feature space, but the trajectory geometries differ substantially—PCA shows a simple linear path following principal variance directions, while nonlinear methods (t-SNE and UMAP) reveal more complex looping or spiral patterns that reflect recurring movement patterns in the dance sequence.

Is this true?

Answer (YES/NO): NO